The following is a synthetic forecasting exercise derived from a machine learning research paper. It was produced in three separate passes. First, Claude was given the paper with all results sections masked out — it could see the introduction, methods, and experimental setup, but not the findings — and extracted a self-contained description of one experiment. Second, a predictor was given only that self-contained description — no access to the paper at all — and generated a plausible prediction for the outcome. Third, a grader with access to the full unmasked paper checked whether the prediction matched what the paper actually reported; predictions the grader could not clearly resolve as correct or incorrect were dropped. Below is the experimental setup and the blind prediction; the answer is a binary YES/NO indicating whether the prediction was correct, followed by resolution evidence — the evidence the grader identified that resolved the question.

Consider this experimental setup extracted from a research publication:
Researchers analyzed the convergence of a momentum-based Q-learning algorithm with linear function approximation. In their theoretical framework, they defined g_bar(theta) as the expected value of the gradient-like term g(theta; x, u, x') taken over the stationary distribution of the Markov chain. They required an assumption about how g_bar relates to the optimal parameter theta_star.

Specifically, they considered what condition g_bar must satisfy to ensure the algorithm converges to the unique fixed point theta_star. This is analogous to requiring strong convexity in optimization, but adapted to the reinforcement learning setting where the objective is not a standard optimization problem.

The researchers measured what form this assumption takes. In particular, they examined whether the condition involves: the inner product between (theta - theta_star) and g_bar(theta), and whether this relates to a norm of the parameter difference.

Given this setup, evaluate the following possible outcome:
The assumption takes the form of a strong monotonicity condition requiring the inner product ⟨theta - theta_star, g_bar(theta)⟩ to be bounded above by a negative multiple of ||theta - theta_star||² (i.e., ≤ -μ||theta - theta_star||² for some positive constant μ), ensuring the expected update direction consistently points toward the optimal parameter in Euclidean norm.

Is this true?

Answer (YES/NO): NO